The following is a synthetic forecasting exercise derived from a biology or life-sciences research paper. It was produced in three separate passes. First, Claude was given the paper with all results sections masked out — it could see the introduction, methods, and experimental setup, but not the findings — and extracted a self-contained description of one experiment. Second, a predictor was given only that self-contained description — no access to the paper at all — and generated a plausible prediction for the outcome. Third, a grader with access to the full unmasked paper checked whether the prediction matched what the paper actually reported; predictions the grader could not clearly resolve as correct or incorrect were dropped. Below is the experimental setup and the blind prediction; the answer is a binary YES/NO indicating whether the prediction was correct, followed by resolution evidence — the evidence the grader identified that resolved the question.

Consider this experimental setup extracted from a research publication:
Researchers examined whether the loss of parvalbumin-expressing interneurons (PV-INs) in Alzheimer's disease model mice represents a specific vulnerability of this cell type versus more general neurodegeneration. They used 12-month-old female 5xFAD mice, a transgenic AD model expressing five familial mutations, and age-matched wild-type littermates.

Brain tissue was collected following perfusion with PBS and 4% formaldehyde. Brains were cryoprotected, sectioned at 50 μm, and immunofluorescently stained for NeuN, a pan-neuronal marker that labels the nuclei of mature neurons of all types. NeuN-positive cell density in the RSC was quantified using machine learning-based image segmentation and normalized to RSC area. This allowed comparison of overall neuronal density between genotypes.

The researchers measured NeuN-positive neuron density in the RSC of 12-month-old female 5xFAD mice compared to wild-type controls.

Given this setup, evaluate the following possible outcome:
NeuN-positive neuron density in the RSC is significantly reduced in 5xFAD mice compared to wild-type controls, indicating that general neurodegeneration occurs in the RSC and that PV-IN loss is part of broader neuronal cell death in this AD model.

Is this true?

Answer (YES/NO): NO